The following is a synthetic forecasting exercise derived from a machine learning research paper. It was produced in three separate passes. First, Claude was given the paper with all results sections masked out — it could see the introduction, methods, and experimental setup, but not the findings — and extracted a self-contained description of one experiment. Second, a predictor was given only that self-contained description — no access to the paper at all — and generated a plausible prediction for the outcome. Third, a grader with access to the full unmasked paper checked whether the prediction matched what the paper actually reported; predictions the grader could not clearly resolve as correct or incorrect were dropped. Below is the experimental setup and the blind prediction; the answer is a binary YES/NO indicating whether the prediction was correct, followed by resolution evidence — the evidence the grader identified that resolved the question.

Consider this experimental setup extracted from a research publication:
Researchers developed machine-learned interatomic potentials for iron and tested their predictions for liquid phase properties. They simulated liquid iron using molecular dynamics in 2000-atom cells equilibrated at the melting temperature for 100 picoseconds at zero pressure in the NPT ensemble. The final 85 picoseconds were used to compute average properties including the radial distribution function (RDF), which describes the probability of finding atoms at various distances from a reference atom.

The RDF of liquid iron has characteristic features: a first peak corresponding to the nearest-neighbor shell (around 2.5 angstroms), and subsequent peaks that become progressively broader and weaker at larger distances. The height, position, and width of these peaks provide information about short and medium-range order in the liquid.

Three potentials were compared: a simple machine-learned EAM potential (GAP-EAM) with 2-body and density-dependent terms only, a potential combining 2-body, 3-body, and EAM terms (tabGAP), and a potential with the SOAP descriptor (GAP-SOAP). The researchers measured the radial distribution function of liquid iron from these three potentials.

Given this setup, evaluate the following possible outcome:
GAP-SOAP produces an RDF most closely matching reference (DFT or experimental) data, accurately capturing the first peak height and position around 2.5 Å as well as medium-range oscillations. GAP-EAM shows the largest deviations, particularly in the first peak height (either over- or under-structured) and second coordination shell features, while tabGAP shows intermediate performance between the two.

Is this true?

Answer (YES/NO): NO